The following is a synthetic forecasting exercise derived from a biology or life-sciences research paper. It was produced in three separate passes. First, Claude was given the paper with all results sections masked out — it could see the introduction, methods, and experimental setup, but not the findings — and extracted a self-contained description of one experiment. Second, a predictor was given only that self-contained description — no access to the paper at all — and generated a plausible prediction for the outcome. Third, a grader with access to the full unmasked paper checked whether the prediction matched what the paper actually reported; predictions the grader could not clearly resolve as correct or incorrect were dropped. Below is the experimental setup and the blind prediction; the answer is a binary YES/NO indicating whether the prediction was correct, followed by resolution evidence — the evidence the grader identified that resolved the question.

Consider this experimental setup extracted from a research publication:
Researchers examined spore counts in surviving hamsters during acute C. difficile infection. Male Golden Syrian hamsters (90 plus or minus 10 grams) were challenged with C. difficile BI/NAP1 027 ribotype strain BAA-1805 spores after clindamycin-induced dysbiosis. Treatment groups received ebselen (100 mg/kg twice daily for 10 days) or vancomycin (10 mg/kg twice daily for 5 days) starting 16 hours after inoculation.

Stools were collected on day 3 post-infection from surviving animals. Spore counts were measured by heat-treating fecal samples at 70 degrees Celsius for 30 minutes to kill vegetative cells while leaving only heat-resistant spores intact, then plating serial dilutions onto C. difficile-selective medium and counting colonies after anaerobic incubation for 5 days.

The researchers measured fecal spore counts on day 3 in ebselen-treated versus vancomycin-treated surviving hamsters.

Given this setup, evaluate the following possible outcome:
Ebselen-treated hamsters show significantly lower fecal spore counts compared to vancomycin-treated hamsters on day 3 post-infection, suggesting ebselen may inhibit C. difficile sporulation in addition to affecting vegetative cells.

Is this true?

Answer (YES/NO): NO